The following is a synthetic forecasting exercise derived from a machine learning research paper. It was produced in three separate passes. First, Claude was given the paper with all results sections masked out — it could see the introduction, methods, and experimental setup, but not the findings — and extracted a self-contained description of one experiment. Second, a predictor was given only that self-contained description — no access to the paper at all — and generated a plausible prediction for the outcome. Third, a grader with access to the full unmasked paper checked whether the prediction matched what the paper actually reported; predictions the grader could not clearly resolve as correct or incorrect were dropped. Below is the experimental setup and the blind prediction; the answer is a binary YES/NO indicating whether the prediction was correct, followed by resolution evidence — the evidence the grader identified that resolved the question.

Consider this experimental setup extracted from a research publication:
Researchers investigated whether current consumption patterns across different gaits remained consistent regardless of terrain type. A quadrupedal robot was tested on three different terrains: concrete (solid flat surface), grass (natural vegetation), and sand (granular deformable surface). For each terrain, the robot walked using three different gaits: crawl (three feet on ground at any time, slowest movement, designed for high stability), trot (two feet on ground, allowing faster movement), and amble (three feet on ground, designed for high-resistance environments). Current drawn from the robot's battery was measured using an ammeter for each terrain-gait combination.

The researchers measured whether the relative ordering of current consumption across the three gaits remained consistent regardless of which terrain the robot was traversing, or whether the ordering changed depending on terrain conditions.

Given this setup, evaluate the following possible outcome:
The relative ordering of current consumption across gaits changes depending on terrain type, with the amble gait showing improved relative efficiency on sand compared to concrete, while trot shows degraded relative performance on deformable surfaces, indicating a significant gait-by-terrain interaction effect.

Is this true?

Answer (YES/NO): NO